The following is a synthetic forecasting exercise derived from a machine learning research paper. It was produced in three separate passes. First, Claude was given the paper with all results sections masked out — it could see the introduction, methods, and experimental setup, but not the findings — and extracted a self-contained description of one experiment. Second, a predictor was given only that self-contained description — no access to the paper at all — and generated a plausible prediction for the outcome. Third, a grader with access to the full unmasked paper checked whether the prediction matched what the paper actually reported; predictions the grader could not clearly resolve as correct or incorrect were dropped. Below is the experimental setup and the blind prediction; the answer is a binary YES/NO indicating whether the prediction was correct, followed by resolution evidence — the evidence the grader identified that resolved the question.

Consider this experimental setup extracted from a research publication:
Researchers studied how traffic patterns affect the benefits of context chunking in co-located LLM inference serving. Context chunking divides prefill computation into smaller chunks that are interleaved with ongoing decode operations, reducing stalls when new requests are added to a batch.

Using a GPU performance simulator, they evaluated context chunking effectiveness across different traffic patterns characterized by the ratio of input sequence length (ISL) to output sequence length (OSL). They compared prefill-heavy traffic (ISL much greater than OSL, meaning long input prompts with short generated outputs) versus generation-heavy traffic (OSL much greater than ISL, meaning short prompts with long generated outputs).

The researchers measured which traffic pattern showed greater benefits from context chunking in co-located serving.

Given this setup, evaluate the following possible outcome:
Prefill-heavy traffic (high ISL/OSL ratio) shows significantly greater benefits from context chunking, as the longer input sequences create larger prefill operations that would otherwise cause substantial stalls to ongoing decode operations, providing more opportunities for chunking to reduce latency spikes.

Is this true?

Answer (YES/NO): NO